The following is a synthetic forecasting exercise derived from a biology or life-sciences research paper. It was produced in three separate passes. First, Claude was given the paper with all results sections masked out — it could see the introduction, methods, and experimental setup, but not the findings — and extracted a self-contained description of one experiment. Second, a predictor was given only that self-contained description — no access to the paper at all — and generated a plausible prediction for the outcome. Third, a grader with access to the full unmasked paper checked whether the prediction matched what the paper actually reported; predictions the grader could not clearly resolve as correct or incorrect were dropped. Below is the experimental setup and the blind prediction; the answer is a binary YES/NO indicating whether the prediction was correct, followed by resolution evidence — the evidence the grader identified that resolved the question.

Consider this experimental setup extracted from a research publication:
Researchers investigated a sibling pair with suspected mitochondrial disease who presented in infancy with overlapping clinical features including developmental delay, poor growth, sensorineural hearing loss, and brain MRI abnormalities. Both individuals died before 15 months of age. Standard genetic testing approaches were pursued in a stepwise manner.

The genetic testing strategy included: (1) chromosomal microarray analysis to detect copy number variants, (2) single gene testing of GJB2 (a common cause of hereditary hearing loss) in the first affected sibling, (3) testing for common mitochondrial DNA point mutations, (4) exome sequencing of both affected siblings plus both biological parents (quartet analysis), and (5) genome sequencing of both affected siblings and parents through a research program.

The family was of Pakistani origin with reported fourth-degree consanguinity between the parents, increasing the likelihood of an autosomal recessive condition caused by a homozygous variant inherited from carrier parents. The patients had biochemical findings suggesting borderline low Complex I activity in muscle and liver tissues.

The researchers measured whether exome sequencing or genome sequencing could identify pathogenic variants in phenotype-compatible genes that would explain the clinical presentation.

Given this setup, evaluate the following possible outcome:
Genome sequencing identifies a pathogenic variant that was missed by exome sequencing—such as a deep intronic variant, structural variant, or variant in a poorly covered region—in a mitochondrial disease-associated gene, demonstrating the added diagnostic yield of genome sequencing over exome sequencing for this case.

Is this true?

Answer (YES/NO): NO